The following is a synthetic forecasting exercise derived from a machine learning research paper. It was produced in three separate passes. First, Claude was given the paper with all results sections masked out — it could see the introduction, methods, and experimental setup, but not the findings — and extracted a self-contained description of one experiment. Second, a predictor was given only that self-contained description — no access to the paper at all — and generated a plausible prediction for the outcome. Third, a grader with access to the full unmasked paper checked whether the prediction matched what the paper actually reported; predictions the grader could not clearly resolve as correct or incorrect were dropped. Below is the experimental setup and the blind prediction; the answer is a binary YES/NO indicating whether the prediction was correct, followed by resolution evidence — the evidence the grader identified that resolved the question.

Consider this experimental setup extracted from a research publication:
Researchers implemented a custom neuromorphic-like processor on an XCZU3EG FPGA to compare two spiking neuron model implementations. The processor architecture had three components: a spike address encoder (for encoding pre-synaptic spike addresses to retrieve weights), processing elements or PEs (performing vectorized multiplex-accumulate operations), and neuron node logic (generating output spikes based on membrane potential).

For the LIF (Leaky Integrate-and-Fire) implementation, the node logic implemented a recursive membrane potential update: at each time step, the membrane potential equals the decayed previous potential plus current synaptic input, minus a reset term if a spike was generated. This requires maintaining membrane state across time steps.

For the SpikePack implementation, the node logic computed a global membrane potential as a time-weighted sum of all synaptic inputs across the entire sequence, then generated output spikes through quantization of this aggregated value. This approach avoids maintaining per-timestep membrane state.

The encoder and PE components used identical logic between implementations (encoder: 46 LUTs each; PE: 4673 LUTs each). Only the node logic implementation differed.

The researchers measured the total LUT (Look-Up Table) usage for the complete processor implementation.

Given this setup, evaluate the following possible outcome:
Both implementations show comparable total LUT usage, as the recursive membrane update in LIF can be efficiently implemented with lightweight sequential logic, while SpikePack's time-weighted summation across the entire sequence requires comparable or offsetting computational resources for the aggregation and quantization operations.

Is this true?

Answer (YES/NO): NO